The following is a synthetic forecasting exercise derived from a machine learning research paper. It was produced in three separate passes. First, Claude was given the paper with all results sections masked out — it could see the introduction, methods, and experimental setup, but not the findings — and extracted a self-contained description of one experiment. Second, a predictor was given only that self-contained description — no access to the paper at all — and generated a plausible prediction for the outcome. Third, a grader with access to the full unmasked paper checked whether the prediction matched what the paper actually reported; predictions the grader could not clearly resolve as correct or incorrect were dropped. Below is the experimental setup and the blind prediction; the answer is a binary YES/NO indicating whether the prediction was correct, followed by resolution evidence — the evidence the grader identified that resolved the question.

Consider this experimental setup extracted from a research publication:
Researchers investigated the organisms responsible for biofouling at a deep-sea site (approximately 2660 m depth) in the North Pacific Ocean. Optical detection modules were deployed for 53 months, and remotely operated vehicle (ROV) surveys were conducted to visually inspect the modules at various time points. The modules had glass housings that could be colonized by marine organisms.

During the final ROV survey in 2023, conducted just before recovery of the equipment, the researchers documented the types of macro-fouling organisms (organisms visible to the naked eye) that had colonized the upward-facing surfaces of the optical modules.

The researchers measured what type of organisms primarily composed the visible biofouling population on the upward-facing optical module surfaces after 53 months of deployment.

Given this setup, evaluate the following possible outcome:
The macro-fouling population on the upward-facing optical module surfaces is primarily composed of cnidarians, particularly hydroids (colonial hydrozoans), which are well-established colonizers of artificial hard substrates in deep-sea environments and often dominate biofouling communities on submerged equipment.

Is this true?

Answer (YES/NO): YES